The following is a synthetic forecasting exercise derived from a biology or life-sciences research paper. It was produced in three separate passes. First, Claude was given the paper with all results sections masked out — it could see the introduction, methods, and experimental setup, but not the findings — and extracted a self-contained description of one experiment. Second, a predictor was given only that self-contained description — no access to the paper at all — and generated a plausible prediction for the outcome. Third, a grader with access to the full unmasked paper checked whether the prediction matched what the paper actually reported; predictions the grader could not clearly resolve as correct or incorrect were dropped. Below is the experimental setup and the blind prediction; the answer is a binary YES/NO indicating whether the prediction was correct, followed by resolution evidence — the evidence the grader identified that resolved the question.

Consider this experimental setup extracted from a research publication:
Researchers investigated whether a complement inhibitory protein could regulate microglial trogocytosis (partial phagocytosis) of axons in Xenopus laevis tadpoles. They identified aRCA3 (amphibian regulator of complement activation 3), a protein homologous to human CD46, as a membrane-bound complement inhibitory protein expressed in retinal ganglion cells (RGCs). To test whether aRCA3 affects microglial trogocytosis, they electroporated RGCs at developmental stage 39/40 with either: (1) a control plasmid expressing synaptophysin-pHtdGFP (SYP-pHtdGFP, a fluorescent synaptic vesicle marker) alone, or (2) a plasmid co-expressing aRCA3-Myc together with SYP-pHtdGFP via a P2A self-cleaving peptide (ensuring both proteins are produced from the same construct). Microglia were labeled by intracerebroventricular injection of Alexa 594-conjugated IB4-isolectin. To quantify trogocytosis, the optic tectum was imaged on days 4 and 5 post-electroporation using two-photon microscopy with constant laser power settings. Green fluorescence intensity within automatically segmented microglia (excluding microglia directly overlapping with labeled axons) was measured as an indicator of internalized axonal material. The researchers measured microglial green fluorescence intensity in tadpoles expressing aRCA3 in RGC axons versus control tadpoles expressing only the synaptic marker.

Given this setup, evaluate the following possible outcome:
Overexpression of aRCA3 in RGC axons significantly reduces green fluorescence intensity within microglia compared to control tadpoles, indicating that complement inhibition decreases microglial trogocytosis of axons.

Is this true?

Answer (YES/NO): NO